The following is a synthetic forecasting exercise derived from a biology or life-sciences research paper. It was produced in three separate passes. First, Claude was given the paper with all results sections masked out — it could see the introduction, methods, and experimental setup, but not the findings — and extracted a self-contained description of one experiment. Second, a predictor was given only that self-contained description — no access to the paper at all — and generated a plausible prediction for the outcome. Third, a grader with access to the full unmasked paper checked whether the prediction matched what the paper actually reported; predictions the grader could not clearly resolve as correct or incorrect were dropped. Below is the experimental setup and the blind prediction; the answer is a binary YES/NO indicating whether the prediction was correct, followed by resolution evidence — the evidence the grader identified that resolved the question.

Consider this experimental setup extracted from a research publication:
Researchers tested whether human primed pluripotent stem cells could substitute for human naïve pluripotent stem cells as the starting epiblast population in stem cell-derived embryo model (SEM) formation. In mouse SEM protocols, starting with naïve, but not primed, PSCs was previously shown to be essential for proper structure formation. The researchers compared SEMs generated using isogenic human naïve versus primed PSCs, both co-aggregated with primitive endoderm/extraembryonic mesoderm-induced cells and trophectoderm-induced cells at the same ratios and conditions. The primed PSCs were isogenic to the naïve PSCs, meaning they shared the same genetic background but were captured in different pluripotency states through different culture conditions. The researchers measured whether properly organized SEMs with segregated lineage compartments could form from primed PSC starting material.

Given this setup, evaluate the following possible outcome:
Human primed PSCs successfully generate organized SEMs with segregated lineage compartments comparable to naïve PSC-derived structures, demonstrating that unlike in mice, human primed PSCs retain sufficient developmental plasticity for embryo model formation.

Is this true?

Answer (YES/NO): NO